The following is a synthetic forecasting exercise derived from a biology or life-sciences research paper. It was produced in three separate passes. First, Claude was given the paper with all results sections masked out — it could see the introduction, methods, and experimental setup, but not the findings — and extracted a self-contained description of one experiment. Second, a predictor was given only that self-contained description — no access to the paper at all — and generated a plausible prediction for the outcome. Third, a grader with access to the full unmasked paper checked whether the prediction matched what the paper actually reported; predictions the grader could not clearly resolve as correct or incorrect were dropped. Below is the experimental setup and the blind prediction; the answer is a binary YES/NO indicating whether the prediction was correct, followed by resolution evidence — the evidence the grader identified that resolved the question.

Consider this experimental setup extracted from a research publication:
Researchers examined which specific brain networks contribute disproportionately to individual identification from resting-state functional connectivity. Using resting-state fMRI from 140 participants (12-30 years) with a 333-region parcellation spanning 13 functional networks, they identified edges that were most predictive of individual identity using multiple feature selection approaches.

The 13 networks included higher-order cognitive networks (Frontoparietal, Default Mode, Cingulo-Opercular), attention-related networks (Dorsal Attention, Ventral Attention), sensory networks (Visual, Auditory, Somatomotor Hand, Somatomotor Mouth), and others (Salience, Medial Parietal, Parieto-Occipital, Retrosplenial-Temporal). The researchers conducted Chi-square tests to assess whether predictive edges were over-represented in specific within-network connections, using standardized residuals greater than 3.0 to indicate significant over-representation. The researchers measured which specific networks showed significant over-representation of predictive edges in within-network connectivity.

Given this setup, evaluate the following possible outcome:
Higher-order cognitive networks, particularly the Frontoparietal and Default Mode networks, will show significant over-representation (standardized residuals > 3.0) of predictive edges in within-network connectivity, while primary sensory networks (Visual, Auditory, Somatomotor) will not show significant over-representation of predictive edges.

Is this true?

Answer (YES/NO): YES